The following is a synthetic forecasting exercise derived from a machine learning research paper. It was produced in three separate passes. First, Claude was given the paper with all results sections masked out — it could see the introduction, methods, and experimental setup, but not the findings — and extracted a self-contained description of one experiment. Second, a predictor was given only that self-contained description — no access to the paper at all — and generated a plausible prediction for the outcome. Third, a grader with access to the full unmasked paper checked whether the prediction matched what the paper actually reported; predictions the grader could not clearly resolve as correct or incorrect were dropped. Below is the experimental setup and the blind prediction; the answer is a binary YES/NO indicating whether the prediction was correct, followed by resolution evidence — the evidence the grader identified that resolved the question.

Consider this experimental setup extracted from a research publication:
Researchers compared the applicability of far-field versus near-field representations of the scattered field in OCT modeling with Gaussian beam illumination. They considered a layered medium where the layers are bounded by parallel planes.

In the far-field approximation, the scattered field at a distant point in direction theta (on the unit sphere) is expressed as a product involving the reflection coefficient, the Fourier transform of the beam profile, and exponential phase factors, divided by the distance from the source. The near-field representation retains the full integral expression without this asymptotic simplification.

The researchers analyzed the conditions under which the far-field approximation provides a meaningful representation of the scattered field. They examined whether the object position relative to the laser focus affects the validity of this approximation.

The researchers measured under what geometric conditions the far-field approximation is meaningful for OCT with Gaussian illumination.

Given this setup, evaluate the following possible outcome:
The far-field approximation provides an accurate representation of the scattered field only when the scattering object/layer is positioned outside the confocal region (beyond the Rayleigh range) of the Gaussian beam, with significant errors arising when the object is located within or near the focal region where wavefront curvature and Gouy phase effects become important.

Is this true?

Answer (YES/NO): NO